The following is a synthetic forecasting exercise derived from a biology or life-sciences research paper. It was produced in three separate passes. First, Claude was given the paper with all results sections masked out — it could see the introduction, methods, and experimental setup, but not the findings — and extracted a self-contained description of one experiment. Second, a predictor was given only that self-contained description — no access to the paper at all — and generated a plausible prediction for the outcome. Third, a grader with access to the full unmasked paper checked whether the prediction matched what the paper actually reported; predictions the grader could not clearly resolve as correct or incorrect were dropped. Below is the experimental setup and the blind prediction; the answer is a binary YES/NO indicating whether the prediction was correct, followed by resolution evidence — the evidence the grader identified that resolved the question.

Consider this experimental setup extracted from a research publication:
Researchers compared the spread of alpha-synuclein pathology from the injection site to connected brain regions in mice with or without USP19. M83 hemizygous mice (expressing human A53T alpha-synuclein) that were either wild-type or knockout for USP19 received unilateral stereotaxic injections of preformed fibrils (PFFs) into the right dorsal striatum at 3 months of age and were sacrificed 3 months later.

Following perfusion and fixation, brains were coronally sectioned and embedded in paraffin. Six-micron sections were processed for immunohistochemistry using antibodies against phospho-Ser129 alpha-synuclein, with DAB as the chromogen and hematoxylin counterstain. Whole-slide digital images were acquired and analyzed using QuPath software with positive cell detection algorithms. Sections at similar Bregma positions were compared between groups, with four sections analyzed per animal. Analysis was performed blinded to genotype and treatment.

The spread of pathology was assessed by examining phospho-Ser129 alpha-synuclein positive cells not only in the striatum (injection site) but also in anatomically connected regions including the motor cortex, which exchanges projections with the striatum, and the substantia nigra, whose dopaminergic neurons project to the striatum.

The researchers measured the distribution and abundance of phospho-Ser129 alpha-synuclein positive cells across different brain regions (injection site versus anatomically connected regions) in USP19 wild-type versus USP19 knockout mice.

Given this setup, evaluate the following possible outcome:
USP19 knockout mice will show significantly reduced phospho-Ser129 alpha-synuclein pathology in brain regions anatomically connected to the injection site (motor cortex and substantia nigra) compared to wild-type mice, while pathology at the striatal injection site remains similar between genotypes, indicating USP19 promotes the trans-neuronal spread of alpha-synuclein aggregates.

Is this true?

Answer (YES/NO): NO